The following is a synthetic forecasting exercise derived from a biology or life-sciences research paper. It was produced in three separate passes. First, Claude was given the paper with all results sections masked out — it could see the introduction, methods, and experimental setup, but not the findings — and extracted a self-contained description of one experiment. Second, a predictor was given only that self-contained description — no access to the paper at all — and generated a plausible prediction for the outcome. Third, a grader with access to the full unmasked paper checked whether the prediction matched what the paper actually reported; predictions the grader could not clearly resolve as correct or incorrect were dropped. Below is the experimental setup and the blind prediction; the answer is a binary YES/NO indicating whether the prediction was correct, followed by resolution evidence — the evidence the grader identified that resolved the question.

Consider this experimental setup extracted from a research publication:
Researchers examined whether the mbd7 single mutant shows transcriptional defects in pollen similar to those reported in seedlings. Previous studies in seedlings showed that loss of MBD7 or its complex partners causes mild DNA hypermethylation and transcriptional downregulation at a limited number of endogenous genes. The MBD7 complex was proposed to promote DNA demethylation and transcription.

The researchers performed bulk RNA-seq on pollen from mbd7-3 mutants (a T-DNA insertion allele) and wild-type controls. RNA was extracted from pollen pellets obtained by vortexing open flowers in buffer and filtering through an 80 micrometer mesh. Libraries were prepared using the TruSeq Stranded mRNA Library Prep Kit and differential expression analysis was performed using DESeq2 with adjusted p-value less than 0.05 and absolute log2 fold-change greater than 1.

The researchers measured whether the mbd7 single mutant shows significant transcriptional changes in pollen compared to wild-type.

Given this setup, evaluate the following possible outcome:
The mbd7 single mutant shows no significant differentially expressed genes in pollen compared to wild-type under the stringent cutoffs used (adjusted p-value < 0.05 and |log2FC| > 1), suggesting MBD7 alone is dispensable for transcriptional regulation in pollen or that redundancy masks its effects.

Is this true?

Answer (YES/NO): NO